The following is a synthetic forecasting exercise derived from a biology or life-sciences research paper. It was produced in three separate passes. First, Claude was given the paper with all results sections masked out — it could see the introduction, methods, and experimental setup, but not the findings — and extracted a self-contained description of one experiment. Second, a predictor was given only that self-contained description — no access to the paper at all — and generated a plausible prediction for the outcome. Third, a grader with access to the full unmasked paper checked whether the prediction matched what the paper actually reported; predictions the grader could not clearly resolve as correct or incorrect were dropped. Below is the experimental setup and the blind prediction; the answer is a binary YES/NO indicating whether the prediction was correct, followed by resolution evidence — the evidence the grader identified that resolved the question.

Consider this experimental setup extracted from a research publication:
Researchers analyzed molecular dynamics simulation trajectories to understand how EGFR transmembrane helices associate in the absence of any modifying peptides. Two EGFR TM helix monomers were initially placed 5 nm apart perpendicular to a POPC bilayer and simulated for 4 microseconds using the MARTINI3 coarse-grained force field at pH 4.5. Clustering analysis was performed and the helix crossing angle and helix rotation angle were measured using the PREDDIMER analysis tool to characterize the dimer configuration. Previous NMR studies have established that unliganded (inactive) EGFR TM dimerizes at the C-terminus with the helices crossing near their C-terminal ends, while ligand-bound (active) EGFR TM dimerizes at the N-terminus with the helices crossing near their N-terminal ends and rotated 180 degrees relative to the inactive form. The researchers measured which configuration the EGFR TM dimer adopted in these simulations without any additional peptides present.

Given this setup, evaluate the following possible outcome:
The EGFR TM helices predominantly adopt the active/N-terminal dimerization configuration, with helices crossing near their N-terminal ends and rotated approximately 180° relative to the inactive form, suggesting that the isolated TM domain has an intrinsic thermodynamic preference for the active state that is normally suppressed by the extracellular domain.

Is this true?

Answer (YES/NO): YES